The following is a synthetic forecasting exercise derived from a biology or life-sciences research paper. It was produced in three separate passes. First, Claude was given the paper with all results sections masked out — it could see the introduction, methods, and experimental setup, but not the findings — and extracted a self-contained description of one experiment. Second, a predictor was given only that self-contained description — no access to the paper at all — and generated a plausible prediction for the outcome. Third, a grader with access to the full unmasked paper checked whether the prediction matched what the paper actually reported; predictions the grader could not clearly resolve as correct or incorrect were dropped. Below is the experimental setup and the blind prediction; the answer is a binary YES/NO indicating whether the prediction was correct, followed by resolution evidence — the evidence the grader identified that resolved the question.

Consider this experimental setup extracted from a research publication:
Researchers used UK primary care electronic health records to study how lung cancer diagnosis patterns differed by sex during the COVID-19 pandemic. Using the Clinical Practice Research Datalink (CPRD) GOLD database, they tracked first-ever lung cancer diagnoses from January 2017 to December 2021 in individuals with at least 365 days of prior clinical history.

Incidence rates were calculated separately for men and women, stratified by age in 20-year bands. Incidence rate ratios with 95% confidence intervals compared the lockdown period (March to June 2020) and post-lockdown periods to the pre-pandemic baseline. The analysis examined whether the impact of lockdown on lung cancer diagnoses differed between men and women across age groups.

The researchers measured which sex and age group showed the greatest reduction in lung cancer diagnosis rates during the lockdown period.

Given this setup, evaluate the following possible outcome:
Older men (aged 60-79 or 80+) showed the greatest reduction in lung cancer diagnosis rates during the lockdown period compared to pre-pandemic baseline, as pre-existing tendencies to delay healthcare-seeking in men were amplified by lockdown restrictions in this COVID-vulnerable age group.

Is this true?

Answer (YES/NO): YES